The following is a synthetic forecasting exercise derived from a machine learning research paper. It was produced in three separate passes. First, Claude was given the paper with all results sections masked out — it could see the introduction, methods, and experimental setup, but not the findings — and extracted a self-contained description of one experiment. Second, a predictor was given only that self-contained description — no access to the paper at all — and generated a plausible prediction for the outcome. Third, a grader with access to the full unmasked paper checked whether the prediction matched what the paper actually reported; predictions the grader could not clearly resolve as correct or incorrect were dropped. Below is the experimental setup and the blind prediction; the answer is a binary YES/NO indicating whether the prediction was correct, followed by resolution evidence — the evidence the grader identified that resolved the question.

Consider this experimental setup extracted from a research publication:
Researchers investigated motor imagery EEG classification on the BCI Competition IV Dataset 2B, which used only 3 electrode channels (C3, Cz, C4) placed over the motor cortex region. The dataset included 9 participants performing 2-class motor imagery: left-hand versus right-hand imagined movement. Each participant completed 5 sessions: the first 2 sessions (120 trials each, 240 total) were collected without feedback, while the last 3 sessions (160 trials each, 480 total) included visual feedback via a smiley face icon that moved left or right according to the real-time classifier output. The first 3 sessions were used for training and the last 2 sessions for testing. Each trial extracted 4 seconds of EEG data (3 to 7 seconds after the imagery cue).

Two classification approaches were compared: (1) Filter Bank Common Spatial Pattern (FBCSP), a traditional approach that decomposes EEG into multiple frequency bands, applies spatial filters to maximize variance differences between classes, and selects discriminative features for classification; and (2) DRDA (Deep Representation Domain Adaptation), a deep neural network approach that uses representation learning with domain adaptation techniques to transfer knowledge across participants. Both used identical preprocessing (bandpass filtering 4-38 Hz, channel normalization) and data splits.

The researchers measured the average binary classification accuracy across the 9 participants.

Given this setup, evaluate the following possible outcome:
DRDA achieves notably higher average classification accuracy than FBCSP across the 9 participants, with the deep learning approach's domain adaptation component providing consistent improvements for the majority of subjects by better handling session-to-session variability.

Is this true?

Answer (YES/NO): NO